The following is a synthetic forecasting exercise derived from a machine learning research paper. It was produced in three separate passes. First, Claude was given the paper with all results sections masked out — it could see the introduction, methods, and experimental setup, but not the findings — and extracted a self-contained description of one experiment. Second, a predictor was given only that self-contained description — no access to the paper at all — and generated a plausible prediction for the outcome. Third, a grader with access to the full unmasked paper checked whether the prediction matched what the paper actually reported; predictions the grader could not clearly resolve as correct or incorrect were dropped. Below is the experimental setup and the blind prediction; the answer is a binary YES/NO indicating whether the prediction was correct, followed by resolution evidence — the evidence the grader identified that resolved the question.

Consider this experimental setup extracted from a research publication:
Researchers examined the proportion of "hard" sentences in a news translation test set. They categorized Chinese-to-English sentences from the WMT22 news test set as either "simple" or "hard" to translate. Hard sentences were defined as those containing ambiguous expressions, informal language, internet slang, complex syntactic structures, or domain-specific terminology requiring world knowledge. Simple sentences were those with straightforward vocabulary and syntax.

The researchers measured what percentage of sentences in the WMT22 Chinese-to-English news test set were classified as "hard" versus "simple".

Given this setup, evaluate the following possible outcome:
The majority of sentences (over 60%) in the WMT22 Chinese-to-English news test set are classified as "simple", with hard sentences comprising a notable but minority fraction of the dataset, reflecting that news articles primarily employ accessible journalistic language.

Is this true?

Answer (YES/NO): NO